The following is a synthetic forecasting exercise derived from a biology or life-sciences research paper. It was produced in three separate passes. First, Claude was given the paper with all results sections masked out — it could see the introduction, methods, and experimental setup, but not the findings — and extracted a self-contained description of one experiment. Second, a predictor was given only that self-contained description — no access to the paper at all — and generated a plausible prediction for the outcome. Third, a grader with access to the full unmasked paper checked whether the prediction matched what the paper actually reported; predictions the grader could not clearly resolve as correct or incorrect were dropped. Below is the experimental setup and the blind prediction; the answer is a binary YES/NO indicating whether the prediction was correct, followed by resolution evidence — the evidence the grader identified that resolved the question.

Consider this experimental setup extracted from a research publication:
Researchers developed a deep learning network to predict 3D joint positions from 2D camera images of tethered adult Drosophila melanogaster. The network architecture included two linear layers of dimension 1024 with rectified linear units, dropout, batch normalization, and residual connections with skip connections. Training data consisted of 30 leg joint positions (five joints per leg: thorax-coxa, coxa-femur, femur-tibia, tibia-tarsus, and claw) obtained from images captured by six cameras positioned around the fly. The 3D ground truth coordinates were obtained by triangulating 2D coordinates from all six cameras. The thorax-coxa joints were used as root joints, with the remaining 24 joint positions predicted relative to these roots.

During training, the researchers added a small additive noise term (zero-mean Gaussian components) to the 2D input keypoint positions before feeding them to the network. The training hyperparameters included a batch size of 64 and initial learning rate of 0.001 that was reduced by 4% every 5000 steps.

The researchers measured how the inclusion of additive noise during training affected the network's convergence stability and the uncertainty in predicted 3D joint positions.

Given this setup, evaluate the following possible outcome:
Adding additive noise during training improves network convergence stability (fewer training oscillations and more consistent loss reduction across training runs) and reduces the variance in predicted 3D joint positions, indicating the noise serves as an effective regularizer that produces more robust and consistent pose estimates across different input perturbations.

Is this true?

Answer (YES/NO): YES